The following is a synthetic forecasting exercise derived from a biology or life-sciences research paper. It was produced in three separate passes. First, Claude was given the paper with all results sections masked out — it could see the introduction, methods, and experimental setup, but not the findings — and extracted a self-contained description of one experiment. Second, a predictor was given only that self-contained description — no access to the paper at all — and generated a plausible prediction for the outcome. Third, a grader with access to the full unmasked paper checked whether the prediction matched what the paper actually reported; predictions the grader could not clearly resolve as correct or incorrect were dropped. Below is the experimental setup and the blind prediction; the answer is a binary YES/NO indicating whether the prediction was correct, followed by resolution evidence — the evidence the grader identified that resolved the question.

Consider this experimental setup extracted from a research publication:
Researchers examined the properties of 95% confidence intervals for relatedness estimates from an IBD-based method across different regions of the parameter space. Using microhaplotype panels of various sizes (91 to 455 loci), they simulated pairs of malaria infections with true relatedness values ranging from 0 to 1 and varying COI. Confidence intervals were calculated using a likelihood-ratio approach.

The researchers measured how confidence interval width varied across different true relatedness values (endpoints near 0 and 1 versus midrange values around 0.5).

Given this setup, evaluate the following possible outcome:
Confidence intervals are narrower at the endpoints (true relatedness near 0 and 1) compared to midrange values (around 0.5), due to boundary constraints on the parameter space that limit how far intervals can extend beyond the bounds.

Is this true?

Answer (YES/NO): YES